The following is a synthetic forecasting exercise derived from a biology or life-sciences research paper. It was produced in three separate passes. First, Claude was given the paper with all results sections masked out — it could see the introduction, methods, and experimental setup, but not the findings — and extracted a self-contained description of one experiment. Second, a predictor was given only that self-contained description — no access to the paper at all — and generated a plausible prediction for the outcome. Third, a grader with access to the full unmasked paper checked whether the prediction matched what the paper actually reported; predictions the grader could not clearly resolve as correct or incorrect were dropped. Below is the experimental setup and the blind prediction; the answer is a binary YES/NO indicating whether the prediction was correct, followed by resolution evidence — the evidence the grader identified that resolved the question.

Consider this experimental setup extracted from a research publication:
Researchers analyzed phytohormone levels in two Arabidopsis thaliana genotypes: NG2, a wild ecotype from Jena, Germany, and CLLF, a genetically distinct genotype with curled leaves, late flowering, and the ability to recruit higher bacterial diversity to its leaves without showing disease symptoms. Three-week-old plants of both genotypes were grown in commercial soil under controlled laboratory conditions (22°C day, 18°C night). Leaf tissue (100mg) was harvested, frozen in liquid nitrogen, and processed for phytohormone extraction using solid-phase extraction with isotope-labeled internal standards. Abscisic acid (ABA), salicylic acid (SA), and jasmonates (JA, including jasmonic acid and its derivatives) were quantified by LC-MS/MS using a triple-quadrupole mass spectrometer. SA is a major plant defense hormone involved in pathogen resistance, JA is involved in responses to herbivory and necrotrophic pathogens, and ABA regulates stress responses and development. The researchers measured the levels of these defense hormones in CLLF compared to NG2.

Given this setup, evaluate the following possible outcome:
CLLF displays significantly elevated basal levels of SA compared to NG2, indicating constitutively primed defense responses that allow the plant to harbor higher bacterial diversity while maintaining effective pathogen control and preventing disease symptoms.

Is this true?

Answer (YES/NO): YES